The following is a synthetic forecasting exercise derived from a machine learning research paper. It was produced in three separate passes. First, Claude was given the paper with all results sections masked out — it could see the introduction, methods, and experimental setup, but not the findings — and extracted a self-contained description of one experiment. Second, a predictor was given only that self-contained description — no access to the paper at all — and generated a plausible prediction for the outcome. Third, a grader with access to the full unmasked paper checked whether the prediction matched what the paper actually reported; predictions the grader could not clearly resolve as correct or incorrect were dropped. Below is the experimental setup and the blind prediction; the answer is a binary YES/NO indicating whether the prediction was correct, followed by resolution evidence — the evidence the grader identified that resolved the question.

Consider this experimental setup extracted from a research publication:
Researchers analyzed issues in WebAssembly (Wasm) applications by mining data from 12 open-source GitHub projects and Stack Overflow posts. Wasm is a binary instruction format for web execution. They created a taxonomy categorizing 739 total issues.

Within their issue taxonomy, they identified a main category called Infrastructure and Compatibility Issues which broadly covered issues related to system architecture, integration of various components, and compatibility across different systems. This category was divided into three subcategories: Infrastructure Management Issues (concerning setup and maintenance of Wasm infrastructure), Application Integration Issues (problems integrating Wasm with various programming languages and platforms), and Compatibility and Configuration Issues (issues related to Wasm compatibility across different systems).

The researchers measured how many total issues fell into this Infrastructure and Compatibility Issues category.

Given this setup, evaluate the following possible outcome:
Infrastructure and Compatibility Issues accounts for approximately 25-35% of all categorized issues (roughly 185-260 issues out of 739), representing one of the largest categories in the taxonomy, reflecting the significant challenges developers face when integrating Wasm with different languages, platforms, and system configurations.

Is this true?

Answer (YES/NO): NO